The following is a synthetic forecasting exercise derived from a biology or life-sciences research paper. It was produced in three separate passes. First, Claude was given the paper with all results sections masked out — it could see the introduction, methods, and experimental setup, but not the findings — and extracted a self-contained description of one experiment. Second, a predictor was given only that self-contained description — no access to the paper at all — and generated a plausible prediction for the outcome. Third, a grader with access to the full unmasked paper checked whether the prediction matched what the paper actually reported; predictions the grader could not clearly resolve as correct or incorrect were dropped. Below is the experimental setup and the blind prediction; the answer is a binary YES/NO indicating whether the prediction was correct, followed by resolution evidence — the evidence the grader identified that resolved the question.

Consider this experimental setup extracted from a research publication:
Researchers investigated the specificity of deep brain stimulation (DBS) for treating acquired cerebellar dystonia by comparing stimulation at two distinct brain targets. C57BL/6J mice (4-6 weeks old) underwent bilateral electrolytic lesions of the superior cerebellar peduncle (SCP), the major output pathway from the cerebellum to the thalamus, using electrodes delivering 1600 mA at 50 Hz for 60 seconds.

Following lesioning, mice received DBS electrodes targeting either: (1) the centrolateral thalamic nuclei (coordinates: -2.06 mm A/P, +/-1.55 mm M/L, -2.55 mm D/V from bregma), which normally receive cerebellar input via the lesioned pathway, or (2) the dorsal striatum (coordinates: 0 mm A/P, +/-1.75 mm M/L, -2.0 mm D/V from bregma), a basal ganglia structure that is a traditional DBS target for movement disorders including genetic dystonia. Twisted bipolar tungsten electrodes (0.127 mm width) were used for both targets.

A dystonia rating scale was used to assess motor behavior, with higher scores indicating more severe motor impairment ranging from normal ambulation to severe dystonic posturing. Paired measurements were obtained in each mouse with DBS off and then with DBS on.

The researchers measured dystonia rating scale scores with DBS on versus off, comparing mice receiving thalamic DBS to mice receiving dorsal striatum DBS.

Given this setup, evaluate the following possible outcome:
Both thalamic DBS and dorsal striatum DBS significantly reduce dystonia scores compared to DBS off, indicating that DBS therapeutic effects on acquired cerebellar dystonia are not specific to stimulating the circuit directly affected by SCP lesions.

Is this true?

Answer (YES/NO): NO